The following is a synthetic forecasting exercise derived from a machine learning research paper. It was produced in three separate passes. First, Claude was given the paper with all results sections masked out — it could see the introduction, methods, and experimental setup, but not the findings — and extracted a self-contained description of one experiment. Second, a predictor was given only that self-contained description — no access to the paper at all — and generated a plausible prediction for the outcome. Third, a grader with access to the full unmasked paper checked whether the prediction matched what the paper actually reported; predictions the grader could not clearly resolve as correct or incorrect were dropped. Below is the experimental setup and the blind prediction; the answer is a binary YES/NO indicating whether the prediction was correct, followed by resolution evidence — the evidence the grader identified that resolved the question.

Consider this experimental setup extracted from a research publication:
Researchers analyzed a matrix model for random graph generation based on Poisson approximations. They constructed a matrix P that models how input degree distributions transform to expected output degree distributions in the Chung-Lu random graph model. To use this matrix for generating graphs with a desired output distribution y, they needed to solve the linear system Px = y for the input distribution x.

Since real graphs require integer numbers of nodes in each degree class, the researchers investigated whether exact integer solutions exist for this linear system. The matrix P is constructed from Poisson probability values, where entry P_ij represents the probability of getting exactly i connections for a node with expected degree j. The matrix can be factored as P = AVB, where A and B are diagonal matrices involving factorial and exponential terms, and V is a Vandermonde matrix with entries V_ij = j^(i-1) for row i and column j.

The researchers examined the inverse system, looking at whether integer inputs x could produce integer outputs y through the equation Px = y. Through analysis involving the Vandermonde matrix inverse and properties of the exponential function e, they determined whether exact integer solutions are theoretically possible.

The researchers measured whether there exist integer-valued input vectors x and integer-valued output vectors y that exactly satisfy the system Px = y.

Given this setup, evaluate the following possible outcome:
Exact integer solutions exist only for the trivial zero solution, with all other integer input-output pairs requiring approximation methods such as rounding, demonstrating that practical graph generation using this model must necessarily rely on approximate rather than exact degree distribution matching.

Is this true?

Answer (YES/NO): NO